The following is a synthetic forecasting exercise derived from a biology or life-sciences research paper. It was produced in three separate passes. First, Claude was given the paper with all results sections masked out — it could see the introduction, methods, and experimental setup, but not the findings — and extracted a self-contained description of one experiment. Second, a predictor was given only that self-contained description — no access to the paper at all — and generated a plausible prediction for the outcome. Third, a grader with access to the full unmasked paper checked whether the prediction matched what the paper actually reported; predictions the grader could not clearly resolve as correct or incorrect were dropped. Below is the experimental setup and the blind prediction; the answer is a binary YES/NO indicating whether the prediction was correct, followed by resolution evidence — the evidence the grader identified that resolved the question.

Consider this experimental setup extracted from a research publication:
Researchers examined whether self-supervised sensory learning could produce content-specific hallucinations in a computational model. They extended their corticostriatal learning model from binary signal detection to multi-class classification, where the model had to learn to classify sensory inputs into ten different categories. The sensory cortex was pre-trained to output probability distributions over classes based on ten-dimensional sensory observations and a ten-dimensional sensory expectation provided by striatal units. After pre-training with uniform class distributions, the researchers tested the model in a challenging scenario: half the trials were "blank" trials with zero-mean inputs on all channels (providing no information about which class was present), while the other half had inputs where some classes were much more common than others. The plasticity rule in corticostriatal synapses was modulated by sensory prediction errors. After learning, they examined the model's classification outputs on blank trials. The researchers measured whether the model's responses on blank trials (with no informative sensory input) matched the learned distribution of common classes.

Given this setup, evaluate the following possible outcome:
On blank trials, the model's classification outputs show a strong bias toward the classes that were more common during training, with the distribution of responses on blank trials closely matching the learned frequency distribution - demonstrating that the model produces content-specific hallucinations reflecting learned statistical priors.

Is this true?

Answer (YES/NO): YES